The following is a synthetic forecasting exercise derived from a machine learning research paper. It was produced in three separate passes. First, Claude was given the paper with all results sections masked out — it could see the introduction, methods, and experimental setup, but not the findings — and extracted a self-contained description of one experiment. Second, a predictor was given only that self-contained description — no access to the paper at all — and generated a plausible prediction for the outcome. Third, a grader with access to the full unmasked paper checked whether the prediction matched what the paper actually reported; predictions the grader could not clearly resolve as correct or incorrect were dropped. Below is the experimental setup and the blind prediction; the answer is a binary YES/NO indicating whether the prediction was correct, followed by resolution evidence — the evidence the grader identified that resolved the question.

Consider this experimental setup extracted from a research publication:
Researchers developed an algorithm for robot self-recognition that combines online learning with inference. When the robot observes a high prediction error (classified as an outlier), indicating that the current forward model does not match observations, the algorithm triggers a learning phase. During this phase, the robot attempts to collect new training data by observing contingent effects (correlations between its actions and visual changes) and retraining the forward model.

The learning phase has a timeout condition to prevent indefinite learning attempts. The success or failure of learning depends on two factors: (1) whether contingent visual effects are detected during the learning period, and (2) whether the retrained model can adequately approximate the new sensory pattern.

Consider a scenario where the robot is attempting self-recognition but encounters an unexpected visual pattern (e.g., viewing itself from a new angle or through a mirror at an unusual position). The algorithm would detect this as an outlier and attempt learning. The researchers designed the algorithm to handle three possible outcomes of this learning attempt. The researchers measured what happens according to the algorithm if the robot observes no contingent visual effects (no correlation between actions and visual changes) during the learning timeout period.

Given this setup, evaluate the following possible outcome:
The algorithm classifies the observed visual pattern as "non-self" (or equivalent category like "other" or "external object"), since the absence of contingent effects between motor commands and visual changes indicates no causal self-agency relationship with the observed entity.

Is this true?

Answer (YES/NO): YES